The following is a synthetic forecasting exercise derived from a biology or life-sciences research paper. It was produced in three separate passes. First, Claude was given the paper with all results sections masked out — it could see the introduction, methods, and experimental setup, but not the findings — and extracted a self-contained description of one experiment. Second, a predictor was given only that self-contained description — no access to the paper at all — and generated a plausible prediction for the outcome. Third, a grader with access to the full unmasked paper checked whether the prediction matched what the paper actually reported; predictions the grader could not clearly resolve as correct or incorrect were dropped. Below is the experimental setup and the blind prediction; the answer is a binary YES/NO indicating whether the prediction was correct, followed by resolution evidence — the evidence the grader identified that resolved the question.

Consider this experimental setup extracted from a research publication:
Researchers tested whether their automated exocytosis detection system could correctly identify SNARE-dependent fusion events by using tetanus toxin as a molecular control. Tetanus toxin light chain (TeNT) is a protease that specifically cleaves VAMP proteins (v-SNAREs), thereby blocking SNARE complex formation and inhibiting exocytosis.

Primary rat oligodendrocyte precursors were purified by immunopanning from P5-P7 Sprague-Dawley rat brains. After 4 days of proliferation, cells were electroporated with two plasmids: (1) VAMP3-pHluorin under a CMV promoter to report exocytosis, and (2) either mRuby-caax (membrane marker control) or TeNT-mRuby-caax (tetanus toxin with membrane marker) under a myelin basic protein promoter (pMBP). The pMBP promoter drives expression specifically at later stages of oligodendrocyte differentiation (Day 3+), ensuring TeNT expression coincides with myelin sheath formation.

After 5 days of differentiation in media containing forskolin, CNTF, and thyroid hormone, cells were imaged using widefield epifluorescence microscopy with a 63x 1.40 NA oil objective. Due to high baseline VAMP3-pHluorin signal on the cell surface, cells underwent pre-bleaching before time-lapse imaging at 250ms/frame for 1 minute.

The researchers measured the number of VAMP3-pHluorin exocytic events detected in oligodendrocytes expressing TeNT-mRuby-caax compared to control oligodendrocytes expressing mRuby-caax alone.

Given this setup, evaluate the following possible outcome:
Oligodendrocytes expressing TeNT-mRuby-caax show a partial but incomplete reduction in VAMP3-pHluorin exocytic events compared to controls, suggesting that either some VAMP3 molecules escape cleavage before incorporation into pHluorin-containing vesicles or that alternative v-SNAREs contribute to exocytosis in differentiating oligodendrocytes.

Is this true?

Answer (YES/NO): NO